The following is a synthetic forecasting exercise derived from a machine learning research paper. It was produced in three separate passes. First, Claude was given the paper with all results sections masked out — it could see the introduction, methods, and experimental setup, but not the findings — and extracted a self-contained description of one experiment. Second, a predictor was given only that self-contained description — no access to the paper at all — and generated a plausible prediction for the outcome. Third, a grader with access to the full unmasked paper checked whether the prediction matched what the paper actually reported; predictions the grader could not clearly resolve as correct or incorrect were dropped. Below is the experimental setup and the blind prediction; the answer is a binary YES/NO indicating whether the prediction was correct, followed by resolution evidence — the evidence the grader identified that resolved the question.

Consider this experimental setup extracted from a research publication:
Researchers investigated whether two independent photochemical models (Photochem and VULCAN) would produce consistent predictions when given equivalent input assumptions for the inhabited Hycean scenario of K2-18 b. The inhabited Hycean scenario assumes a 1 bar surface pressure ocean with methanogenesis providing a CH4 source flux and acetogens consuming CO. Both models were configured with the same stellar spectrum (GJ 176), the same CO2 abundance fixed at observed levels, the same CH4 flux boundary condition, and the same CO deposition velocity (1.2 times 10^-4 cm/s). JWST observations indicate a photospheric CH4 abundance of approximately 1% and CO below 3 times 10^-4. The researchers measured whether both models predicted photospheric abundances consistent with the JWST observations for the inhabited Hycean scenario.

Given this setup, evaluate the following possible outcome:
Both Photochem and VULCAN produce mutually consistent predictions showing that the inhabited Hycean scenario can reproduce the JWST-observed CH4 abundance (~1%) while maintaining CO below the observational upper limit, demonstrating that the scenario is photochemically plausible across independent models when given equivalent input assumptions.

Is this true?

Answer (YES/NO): YES